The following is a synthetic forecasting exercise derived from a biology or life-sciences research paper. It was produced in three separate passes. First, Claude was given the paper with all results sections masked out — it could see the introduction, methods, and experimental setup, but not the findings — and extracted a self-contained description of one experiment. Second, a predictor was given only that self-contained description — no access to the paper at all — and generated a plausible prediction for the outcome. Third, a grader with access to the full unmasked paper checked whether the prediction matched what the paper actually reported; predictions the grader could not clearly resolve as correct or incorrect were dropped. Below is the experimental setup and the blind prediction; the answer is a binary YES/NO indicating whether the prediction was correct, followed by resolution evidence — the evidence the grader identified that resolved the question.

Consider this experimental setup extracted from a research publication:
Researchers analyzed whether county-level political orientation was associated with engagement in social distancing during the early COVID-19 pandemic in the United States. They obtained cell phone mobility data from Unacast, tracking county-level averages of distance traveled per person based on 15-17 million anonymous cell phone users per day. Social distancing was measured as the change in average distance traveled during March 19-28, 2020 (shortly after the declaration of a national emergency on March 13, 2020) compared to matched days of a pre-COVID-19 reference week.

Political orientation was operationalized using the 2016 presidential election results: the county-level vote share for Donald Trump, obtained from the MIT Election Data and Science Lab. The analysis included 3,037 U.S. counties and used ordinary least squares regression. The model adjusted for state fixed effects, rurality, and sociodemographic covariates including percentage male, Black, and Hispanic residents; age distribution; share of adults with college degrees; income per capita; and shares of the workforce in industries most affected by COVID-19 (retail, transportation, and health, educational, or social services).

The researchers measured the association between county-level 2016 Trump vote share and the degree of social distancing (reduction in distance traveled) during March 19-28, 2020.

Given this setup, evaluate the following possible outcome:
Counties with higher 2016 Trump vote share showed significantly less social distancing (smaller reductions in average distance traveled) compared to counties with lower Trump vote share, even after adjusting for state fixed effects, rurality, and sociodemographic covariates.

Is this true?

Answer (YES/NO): YES